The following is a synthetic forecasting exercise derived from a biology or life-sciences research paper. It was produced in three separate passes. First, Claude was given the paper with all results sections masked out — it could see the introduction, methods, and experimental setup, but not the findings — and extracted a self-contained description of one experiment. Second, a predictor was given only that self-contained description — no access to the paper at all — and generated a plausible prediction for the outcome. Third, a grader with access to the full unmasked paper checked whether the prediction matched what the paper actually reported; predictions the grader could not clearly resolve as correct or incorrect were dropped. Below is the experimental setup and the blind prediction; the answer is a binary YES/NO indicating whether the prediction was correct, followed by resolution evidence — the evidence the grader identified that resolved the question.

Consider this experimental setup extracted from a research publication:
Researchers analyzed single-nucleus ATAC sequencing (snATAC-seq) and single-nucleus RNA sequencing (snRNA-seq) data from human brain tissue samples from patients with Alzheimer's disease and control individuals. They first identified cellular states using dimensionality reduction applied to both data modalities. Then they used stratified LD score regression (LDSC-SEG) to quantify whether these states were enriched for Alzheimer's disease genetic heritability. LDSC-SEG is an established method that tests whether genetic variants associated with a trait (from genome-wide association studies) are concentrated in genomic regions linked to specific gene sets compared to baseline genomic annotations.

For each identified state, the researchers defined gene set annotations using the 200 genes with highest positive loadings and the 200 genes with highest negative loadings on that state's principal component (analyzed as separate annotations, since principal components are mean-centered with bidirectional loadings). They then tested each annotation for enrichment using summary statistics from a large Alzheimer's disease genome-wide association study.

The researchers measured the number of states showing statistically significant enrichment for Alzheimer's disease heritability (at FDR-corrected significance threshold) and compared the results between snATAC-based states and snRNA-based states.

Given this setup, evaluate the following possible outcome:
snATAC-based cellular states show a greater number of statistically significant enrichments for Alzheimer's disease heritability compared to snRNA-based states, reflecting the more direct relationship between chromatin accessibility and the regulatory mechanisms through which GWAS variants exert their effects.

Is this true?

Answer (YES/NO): YES